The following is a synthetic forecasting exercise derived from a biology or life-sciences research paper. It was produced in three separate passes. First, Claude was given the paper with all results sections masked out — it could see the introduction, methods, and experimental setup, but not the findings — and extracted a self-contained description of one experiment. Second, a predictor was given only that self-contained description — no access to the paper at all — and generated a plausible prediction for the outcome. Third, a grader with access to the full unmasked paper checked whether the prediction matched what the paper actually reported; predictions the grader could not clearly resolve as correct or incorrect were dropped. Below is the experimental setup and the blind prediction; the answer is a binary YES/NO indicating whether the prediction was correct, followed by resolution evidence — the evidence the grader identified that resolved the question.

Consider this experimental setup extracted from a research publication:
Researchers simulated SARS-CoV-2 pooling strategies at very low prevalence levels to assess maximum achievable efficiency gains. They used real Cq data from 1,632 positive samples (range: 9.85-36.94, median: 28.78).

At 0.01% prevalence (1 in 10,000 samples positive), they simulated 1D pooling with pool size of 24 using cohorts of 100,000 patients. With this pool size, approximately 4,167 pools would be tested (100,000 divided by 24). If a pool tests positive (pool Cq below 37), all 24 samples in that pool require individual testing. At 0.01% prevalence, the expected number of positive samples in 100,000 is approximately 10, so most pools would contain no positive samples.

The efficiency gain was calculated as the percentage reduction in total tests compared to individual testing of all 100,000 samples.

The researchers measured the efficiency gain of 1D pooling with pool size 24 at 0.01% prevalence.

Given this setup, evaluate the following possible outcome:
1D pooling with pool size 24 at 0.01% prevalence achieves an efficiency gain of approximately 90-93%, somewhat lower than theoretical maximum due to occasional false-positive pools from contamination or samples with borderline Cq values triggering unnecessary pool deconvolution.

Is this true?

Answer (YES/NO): NO